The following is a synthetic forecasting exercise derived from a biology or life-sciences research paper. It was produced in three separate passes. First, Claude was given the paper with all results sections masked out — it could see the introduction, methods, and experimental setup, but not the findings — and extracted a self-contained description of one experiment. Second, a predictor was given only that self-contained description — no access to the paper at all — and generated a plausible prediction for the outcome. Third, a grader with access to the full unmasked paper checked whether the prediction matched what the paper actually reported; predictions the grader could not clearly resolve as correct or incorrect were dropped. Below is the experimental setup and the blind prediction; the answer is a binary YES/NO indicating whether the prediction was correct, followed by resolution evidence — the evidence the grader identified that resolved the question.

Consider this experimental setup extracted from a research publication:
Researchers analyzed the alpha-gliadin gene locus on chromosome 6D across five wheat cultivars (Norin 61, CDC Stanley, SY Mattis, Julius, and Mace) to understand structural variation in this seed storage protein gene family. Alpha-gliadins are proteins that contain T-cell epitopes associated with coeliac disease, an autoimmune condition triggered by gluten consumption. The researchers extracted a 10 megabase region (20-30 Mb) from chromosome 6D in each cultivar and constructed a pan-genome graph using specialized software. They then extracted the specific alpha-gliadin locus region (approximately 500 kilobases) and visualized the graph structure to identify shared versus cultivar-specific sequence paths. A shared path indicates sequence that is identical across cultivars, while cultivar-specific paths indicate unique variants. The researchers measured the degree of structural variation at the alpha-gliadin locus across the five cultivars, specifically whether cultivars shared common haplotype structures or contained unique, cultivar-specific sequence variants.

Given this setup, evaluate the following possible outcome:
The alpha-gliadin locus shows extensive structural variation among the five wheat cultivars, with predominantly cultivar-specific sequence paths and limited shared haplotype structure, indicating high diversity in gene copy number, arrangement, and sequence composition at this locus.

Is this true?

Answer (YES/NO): NO